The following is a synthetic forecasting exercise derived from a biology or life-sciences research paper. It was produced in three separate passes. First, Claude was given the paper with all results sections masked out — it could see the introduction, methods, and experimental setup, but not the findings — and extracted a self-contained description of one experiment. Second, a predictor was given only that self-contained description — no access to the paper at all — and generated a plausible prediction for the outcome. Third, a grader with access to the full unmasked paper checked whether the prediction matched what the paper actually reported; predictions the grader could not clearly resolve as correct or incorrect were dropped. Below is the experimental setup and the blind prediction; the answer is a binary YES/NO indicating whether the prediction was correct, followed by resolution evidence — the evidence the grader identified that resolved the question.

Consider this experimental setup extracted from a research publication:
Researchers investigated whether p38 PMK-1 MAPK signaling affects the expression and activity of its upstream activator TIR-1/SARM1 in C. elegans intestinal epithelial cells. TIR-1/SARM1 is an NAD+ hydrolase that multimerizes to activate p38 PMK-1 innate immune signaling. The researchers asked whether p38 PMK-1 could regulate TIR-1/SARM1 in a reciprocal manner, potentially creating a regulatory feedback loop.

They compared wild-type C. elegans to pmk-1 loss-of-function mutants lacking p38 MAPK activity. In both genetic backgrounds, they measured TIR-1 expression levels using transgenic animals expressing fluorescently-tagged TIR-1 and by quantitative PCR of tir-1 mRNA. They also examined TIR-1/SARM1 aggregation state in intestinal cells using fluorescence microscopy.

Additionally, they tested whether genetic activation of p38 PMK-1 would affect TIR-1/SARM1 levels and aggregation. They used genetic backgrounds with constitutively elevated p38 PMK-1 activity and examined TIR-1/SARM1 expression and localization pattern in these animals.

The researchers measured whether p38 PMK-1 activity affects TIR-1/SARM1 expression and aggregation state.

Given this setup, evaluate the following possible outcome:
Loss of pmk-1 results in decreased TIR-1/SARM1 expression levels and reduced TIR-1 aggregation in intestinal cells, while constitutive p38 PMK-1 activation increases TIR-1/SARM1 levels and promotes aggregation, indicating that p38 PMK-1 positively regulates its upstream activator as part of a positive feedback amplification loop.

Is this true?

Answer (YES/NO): YES